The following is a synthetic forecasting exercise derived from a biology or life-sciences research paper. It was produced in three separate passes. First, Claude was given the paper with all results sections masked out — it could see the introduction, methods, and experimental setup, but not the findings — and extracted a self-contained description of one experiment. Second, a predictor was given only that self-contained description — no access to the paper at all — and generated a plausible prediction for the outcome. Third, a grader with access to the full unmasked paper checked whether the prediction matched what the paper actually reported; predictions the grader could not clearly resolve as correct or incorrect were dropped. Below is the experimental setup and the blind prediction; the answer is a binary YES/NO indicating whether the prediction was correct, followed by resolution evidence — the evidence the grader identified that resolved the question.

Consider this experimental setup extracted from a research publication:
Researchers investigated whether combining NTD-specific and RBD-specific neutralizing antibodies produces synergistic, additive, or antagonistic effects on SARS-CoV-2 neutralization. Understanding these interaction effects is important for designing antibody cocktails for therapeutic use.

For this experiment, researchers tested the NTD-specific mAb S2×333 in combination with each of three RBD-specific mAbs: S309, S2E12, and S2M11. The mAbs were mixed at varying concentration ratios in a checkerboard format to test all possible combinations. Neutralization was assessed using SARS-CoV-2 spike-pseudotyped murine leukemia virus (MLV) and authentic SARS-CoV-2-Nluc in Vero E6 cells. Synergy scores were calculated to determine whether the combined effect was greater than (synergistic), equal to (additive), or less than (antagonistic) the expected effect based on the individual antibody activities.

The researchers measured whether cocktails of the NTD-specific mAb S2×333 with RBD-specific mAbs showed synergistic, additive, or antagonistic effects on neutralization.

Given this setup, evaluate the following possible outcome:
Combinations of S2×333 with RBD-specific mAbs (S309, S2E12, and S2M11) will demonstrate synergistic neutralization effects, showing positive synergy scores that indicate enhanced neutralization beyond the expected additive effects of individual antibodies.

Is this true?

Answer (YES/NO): NO